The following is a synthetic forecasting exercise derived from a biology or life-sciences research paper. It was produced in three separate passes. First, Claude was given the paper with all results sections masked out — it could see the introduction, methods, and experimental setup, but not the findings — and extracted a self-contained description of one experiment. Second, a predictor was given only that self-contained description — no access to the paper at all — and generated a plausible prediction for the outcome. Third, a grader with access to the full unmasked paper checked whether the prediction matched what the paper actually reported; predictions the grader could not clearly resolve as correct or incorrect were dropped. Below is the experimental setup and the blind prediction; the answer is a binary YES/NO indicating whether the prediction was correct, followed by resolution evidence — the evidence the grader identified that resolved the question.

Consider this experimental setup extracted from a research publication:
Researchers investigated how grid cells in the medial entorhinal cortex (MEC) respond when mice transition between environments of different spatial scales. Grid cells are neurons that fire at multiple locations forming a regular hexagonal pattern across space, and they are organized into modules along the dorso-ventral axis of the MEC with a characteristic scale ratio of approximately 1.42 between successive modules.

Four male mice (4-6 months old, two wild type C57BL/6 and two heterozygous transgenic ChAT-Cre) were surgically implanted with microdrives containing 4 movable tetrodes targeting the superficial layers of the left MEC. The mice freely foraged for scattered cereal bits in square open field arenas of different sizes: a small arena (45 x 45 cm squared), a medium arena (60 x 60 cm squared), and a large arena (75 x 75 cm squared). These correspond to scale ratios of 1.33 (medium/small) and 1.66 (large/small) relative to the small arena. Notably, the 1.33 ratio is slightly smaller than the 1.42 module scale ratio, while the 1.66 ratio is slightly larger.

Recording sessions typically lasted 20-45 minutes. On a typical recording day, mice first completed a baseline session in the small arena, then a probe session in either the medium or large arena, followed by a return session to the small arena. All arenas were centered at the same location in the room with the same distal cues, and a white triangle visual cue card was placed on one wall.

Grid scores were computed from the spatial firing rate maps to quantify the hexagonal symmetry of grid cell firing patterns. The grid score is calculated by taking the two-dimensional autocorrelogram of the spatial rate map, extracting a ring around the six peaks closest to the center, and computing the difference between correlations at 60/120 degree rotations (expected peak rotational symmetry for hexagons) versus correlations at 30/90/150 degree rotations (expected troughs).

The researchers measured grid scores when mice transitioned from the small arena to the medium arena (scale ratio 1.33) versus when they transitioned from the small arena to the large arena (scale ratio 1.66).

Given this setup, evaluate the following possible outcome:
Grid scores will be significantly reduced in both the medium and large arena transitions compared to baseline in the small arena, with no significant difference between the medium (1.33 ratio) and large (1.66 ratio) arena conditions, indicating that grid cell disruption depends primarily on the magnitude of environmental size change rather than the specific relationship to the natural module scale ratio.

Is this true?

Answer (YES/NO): NO